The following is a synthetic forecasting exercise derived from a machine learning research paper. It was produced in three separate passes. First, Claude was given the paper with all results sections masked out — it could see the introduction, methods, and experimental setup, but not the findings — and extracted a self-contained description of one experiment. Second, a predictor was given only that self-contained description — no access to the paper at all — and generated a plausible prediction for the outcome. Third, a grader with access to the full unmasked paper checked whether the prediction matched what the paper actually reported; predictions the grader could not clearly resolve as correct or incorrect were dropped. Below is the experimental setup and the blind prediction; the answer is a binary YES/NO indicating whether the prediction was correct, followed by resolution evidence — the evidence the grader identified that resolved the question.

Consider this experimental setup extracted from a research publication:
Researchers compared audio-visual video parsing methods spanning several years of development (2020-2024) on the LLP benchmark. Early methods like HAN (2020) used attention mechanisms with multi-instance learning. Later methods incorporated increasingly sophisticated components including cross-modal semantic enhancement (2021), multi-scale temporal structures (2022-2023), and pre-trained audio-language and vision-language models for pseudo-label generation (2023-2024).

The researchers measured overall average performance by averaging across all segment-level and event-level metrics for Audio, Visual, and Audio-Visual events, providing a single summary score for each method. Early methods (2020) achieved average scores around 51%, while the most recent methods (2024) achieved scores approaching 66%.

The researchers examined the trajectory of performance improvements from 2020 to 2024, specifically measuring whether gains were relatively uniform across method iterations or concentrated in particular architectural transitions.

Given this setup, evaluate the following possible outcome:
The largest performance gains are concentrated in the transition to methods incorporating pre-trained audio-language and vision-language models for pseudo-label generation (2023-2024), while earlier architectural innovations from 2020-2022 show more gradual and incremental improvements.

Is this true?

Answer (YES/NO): NO